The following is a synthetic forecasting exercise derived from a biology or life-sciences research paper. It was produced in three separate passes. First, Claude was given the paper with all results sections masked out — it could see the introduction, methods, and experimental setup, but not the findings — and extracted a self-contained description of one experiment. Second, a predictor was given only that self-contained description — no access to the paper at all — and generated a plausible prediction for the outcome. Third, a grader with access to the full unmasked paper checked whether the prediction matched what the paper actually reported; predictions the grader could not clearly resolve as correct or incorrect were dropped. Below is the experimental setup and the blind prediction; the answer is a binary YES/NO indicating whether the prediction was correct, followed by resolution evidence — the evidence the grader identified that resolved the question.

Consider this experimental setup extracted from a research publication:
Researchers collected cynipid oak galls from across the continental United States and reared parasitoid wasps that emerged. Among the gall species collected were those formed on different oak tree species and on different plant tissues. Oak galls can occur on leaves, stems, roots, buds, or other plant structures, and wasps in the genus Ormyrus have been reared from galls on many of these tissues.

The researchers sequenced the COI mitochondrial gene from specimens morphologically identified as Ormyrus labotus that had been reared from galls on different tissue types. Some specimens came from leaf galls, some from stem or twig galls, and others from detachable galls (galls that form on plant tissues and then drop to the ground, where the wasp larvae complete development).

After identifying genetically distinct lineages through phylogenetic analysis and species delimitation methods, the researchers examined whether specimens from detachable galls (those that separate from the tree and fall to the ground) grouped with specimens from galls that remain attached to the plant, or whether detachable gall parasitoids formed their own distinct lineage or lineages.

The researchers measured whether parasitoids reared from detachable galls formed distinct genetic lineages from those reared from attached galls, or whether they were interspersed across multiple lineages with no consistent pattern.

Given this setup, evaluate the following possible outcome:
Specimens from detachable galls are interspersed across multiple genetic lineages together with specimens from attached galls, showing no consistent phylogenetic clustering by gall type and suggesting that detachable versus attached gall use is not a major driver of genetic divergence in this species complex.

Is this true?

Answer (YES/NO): YES